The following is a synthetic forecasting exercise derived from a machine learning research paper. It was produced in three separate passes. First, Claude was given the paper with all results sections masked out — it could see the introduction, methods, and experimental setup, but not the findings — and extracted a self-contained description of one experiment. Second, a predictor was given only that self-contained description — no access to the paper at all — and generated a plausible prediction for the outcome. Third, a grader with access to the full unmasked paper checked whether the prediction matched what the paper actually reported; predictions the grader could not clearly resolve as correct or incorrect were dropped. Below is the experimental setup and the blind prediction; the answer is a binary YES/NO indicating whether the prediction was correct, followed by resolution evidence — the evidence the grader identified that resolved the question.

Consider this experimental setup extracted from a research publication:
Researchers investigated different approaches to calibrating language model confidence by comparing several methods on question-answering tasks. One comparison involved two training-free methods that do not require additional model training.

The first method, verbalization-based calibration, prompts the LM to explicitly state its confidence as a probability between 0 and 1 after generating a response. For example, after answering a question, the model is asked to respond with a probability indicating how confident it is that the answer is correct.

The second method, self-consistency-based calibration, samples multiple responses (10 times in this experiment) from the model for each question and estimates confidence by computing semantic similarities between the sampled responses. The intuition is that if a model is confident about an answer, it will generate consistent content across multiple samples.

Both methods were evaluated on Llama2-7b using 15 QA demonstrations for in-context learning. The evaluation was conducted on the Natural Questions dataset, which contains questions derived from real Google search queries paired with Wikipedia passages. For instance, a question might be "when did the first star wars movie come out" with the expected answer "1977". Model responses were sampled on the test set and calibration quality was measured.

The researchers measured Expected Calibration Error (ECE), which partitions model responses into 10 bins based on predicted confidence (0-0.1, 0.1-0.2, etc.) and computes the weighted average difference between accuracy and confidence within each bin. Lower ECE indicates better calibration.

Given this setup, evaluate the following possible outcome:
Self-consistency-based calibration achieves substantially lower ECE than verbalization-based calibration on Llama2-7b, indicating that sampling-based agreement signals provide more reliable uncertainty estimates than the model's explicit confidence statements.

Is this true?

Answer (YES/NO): YES